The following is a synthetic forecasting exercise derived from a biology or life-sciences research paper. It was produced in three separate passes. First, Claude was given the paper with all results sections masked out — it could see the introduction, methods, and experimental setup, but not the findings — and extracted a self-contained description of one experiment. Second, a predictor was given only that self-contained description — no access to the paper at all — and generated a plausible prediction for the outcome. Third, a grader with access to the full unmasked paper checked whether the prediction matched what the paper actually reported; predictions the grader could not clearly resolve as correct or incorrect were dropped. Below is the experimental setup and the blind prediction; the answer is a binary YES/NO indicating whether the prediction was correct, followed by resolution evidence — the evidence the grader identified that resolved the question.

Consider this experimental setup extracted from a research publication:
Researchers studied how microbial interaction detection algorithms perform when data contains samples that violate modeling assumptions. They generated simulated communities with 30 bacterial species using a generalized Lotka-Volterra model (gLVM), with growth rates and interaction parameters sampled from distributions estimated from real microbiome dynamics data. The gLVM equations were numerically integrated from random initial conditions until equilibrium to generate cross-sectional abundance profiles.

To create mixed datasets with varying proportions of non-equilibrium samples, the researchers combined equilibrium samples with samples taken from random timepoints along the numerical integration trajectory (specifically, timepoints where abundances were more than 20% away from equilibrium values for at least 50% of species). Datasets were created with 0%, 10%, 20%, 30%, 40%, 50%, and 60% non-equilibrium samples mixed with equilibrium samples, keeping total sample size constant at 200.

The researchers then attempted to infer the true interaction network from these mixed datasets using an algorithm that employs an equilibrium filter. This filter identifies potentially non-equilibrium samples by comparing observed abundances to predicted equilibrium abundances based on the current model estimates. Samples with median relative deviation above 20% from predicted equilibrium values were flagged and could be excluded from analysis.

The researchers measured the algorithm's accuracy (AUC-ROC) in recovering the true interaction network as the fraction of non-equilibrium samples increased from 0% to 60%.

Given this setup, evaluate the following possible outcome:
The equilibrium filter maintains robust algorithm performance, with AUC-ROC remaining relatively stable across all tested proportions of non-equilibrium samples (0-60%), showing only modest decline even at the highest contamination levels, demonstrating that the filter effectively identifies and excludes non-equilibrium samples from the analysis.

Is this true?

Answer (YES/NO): NO